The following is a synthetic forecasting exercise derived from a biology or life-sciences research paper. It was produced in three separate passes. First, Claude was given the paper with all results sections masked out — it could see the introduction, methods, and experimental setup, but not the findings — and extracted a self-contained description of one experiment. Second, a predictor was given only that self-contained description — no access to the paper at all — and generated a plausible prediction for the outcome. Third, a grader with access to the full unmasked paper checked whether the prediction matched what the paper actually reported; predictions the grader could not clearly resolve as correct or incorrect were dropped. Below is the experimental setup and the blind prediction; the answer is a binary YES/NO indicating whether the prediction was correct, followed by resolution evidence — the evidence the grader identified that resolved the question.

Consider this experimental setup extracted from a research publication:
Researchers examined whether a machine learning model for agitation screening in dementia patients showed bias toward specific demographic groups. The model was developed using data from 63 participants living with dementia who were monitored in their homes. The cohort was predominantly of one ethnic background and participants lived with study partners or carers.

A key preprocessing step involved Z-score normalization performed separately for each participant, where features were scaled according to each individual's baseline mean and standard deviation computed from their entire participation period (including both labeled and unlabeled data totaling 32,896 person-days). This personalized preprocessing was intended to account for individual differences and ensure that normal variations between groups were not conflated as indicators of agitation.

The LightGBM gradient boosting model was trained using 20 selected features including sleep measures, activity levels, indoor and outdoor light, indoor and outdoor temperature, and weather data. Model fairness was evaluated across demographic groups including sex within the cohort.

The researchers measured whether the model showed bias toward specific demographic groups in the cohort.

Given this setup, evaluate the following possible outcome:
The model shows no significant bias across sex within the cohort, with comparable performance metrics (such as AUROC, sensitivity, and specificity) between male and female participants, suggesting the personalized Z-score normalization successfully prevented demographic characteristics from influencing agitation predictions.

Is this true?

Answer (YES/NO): YES